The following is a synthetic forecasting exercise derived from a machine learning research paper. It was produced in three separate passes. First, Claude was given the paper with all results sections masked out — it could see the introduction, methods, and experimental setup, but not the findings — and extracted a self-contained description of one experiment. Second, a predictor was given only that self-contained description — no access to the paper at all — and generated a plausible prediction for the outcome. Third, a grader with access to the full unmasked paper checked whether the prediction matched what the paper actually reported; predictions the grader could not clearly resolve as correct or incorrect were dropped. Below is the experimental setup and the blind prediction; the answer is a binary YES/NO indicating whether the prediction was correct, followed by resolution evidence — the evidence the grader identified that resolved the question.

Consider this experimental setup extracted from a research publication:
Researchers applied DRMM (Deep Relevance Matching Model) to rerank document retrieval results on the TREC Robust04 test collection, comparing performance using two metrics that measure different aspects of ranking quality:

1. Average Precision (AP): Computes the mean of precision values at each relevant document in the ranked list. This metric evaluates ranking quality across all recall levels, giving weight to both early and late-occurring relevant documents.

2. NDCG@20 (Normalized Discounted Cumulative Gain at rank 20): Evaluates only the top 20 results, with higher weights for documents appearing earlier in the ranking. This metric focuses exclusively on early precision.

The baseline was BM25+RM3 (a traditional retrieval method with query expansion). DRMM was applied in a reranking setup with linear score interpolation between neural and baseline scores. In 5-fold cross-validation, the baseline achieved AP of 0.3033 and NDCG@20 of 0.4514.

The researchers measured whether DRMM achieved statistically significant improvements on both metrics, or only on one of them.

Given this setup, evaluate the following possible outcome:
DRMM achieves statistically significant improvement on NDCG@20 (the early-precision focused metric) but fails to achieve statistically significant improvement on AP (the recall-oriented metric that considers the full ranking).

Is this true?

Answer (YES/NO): NO